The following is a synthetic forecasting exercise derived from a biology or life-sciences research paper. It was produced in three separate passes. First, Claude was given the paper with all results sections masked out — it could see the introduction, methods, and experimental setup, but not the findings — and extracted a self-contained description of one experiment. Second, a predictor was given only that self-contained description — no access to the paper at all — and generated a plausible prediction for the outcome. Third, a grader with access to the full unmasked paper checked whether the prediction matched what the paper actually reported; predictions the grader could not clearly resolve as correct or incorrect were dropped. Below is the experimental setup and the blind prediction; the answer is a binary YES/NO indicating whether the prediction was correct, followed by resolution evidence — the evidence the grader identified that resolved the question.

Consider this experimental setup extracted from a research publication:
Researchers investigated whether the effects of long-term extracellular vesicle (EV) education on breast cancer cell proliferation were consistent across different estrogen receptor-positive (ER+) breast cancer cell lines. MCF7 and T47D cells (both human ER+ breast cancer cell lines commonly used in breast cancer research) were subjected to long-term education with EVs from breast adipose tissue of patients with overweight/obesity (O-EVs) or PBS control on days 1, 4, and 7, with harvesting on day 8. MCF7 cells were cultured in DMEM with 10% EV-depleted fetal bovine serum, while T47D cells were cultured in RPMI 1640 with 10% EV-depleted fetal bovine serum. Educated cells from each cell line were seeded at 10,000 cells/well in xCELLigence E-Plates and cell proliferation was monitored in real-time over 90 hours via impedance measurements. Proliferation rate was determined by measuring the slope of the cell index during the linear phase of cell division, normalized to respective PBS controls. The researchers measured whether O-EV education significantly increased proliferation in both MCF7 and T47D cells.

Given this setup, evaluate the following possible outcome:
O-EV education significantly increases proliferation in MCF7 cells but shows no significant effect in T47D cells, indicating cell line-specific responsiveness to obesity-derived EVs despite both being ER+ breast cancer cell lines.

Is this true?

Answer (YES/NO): NO